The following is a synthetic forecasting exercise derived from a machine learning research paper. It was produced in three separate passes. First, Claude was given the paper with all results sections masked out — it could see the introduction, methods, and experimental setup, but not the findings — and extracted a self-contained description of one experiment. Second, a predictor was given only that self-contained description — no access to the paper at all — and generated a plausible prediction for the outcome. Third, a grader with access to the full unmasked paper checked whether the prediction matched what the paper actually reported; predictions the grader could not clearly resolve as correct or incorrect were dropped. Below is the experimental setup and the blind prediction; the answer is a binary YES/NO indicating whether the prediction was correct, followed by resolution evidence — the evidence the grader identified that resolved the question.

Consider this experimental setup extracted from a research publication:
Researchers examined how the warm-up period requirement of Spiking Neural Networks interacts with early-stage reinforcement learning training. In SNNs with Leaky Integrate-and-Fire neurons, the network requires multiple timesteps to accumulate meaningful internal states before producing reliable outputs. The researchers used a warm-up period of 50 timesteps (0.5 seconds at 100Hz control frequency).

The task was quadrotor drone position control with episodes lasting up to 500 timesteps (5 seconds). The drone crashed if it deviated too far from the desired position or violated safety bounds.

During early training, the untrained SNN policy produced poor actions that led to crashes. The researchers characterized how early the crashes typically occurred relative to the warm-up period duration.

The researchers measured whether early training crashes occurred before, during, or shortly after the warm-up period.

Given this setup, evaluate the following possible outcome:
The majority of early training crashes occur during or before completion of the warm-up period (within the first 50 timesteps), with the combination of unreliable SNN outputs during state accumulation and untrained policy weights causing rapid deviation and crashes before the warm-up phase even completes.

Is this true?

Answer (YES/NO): NO